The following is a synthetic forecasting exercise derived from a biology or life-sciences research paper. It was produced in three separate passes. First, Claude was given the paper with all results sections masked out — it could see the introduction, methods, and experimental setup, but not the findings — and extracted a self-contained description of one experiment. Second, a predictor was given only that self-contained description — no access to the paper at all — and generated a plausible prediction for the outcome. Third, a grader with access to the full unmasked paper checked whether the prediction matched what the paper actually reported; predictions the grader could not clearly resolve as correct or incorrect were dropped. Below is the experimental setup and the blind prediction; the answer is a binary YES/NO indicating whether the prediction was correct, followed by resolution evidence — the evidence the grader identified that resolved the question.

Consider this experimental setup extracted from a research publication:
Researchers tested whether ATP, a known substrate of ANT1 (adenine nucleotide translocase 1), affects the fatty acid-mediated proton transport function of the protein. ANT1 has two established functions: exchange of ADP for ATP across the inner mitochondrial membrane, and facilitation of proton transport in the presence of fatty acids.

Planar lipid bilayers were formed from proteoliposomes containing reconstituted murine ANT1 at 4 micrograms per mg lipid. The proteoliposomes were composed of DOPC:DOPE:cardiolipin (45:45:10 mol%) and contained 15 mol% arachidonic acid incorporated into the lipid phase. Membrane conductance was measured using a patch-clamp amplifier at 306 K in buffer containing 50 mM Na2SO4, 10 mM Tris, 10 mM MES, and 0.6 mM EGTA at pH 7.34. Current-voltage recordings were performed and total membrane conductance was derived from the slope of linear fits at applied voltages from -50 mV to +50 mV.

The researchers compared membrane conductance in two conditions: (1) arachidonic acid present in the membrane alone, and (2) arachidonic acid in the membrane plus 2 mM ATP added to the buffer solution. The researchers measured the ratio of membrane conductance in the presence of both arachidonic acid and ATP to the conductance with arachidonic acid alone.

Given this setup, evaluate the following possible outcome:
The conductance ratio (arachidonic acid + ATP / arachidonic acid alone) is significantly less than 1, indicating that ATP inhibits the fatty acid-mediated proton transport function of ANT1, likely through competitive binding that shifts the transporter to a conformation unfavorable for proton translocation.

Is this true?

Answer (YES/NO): YES